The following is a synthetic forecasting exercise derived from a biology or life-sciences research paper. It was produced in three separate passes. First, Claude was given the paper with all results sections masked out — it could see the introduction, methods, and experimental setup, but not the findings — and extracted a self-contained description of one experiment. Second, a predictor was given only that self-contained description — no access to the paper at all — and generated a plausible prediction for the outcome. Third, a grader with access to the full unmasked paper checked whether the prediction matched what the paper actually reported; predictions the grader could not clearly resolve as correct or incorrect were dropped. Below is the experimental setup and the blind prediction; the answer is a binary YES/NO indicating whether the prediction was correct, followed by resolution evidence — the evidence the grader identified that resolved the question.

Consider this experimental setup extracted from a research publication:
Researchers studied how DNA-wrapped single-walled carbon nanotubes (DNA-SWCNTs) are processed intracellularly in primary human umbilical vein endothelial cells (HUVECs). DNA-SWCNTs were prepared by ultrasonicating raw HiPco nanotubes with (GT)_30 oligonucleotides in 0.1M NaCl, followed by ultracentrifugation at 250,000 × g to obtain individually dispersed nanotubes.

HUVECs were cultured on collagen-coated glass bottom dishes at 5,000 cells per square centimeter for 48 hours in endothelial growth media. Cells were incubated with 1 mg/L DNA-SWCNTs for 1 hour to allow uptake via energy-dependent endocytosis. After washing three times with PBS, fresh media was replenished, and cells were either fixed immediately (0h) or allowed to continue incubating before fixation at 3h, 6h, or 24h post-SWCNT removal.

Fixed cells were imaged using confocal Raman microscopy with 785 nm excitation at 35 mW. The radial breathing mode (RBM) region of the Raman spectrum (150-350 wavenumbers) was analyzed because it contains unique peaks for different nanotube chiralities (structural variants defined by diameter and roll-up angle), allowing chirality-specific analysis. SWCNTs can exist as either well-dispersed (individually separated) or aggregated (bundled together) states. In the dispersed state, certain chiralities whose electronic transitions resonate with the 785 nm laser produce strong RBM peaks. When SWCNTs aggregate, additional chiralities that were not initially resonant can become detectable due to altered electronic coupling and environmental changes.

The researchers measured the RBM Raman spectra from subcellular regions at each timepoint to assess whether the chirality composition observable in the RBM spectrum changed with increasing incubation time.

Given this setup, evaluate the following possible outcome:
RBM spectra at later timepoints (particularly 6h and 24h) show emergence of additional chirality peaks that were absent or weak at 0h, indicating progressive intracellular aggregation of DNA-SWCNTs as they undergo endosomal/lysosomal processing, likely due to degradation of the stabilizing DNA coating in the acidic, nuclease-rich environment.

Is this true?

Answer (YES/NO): YES